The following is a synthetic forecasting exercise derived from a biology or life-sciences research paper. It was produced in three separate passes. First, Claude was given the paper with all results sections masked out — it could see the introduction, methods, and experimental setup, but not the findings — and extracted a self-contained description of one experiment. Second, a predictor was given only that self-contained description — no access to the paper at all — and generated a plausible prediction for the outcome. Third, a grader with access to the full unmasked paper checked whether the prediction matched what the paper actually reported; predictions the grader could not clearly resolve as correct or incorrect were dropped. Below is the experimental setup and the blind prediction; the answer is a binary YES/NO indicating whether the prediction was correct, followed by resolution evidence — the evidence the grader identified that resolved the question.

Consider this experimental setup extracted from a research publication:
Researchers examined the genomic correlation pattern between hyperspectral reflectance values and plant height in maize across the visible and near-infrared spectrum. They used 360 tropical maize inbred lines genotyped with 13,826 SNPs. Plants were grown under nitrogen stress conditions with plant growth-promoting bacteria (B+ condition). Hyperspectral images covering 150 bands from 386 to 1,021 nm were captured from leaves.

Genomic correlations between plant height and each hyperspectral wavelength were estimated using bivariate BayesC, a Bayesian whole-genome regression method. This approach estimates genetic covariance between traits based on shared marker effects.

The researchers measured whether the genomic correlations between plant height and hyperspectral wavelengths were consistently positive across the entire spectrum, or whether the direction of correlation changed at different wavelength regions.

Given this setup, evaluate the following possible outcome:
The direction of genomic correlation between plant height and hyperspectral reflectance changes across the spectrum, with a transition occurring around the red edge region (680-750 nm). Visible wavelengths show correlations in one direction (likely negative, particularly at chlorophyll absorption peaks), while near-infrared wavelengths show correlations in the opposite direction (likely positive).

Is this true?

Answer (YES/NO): NO